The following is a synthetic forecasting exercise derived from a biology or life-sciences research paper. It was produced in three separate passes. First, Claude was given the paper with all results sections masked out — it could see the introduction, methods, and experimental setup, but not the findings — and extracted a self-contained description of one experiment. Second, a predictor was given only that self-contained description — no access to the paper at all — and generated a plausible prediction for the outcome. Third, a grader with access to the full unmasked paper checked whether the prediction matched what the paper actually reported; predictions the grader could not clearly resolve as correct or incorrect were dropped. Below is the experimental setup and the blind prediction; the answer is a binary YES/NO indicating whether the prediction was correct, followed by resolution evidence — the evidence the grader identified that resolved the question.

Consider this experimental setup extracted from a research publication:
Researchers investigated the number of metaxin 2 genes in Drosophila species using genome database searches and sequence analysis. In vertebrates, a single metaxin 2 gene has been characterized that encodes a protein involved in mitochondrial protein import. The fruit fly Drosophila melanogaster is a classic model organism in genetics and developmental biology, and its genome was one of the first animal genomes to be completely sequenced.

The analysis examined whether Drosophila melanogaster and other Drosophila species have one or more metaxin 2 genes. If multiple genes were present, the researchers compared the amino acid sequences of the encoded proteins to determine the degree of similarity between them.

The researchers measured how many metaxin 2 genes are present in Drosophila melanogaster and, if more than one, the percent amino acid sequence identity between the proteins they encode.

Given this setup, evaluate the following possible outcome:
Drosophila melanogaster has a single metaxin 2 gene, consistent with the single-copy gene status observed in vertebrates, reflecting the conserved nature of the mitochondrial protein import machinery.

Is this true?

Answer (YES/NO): NO